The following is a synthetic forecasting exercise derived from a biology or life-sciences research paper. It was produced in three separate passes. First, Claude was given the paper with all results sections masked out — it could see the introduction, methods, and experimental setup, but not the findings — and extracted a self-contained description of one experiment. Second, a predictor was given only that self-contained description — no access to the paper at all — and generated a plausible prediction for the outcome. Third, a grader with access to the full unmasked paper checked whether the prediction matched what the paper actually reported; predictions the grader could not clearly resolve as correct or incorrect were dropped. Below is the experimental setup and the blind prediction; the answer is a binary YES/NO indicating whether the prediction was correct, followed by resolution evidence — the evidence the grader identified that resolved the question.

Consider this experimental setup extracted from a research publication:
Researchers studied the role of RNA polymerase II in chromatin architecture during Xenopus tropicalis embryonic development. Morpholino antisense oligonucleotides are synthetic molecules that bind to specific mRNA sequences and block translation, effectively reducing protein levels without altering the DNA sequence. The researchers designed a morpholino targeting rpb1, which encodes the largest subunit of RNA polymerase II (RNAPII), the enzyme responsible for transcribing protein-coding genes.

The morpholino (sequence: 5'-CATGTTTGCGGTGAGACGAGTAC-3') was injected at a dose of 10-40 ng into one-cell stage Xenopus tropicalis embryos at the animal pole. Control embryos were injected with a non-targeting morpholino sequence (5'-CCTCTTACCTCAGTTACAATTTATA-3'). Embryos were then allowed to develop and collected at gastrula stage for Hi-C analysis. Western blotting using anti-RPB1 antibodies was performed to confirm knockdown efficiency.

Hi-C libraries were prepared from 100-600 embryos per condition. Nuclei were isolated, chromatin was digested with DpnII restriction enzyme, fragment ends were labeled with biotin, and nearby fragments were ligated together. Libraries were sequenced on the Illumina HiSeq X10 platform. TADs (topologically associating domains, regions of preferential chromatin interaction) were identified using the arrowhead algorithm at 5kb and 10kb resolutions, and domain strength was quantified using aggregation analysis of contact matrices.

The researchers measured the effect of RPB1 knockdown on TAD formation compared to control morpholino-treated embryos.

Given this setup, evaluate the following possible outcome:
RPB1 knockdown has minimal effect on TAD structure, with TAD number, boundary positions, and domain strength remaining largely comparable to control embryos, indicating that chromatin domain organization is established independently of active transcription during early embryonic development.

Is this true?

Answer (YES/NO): NO